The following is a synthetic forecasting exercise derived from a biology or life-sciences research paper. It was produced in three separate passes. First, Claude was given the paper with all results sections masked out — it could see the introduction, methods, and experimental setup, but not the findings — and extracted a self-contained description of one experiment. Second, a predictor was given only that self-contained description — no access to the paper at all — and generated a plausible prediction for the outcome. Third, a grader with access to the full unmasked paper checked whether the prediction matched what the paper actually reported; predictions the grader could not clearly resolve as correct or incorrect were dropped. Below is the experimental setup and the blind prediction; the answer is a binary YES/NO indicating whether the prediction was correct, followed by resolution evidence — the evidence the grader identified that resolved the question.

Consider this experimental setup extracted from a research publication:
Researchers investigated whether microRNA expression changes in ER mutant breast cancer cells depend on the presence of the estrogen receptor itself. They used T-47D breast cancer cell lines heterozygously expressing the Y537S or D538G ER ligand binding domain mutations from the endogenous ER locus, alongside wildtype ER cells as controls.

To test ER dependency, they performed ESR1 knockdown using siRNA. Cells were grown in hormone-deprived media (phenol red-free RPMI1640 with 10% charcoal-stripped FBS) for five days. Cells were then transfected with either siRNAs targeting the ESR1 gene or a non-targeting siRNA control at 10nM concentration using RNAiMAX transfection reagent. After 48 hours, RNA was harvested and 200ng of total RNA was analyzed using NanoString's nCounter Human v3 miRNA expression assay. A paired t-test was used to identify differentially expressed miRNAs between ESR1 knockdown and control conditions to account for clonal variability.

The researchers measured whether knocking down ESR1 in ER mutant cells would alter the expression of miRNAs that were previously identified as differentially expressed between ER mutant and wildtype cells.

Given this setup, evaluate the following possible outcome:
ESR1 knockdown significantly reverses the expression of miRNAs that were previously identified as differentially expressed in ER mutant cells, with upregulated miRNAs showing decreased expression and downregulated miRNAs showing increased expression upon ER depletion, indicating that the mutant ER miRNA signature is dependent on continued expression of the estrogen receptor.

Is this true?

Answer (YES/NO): NO